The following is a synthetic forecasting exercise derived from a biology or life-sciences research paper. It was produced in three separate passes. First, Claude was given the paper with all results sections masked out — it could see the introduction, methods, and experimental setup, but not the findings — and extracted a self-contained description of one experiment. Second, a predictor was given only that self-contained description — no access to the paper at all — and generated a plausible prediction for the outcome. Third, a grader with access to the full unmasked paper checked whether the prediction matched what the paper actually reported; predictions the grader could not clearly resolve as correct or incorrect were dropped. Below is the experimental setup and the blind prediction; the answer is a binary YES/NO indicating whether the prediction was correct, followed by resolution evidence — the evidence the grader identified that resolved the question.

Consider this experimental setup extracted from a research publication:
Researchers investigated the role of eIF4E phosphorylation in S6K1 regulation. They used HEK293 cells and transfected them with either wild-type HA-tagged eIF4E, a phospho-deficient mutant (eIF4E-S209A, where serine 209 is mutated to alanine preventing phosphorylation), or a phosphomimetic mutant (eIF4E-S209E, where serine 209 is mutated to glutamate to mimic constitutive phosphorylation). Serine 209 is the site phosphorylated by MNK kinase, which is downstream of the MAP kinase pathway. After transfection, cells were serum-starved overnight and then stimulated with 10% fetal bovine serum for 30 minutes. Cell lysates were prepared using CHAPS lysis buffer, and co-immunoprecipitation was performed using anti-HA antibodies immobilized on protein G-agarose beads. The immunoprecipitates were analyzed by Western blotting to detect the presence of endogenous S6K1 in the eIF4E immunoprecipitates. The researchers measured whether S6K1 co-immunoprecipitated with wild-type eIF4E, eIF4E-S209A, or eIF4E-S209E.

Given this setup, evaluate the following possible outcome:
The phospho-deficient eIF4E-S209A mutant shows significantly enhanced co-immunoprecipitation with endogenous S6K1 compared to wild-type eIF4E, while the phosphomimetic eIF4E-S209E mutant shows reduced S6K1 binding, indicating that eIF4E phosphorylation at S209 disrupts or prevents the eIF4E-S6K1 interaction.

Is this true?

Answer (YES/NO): NO